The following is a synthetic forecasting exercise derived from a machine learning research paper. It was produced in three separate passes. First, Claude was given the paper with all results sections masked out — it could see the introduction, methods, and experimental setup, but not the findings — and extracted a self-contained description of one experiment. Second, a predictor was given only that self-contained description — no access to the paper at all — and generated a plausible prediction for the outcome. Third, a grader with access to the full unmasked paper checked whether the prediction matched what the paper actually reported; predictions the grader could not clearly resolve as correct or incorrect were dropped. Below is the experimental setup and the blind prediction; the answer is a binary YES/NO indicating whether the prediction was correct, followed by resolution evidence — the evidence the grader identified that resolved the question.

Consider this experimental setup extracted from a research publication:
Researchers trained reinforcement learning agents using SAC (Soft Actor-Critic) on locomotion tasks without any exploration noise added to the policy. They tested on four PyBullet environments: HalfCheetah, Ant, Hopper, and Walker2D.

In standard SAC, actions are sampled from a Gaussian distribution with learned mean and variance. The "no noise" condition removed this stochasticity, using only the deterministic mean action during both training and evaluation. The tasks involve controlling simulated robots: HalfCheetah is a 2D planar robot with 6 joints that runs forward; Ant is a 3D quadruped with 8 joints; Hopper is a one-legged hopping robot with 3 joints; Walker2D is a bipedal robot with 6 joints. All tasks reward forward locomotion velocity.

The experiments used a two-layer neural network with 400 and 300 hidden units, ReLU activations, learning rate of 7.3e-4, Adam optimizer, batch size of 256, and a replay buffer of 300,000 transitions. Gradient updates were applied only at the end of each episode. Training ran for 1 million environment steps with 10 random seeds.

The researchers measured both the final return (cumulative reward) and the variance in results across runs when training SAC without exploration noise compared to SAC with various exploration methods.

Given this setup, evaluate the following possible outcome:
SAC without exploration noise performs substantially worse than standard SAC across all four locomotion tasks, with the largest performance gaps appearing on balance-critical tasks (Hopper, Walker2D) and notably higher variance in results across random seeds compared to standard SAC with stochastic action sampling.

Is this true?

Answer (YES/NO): NO